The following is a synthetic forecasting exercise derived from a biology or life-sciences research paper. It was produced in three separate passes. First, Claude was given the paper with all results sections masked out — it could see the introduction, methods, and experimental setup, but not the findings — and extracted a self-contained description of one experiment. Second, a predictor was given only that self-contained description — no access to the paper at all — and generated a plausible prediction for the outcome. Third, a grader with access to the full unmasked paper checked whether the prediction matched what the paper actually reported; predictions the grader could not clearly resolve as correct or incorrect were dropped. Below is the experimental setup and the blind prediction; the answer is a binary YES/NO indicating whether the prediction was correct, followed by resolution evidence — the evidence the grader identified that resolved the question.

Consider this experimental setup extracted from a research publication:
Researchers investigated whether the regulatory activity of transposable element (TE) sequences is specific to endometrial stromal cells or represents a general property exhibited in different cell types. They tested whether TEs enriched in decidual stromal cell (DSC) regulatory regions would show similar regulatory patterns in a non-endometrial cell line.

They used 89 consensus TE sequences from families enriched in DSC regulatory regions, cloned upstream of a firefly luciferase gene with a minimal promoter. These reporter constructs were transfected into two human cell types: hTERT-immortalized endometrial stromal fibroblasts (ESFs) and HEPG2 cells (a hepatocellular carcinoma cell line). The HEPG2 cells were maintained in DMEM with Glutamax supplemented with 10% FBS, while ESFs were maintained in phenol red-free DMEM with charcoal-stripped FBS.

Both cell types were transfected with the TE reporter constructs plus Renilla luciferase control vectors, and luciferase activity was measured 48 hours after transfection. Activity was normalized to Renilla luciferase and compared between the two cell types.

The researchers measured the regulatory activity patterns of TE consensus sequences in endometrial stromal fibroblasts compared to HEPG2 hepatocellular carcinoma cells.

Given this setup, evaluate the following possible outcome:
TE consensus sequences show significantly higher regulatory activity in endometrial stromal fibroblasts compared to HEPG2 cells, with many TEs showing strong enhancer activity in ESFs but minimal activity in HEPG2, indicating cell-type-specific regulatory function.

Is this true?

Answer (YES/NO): NO